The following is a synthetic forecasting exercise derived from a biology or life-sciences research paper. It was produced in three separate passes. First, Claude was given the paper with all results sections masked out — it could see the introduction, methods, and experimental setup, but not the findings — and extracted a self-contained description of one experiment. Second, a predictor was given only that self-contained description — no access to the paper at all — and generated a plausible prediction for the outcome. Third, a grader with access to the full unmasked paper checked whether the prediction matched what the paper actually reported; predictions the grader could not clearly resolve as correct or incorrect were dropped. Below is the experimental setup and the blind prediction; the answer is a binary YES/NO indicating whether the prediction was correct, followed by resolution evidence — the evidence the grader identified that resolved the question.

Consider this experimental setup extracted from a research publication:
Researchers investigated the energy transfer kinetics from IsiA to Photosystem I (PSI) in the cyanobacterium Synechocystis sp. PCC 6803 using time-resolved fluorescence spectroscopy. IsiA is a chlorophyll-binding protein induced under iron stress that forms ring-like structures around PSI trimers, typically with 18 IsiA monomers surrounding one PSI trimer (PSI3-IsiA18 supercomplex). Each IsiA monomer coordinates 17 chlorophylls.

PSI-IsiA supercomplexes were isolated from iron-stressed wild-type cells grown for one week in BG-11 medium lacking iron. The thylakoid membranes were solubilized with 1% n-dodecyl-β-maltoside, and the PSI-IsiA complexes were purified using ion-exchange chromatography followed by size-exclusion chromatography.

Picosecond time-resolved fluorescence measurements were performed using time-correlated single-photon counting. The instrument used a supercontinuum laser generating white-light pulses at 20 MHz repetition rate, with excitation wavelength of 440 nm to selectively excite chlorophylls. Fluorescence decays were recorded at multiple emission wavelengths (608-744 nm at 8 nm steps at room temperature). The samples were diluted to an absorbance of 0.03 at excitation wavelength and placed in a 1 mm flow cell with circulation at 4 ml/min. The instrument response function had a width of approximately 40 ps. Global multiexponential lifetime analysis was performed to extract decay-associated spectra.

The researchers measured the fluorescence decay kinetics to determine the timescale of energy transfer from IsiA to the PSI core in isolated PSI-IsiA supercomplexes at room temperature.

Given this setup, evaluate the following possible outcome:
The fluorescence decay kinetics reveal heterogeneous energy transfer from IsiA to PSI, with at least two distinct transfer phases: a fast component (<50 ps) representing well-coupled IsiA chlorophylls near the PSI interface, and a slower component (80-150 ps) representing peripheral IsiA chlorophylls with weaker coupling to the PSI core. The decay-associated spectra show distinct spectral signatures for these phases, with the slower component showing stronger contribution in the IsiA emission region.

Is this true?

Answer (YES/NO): NO